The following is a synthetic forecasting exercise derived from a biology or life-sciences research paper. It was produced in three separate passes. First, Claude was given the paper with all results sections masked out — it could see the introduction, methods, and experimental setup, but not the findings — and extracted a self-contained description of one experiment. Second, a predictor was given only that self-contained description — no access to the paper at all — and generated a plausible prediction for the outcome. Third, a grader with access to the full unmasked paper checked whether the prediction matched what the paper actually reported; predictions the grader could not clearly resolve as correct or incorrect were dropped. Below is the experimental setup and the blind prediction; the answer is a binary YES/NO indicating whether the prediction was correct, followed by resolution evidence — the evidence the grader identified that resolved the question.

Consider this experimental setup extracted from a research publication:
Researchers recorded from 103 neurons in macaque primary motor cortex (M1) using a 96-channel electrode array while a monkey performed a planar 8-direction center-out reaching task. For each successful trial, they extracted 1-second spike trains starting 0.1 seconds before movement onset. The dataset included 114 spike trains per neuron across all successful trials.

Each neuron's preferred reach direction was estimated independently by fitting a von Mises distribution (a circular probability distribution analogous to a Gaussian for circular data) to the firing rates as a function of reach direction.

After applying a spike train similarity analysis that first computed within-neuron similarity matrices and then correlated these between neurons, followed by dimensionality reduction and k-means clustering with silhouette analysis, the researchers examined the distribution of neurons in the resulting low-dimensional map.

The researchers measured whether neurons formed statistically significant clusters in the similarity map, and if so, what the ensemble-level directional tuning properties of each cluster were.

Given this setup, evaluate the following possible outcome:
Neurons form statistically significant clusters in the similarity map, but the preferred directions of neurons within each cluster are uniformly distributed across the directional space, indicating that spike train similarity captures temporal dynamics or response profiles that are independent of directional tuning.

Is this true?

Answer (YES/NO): NO